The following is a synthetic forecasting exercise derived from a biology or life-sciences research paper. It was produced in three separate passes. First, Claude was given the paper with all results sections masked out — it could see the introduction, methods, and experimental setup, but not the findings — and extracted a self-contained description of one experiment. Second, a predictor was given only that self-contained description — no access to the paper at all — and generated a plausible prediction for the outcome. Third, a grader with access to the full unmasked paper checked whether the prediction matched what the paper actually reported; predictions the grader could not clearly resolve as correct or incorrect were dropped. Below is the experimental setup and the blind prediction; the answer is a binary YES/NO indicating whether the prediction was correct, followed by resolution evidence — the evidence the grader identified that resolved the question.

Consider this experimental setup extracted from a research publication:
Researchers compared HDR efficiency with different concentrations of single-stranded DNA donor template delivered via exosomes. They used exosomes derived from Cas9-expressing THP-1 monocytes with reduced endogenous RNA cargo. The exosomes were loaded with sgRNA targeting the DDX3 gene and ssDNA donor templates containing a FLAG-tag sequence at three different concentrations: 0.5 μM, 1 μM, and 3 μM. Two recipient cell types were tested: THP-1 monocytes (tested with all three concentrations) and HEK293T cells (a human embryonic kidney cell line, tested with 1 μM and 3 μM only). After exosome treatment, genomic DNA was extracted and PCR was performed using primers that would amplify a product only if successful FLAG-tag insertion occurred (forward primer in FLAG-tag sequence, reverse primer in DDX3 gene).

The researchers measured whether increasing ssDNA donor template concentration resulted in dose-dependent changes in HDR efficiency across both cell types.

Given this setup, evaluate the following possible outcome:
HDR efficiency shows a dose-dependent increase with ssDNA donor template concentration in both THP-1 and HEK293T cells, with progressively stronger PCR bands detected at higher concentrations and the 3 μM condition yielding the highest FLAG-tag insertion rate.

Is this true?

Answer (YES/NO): YES